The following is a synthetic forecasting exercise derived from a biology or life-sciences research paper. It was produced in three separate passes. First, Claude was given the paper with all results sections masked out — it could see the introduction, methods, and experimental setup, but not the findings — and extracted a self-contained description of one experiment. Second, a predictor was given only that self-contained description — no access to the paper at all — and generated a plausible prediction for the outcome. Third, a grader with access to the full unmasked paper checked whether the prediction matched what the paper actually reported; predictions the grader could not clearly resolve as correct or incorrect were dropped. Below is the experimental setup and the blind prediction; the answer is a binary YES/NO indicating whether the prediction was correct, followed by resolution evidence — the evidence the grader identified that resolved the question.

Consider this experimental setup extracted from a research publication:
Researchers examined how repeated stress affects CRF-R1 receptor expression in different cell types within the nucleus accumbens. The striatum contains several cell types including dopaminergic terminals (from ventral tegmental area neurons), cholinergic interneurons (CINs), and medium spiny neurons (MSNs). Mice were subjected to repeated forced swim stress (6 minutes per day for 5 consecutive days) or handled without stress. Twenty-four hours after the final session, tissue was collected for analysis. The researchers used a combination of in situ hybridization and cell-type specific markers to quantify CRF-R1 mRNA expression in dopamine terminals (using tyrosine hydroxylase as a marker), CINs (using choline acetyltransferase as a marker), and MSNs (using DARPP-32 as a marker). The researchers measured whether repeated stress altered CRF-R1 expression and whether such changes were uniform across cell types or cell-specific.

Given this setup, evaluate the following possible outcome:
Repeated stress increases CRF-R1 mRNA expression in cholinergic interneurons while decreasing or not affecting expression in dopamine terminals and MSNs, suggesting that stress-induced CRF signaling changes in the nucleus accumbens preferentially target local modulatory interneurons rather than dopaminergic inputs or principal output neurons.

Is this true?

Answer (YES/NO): NO